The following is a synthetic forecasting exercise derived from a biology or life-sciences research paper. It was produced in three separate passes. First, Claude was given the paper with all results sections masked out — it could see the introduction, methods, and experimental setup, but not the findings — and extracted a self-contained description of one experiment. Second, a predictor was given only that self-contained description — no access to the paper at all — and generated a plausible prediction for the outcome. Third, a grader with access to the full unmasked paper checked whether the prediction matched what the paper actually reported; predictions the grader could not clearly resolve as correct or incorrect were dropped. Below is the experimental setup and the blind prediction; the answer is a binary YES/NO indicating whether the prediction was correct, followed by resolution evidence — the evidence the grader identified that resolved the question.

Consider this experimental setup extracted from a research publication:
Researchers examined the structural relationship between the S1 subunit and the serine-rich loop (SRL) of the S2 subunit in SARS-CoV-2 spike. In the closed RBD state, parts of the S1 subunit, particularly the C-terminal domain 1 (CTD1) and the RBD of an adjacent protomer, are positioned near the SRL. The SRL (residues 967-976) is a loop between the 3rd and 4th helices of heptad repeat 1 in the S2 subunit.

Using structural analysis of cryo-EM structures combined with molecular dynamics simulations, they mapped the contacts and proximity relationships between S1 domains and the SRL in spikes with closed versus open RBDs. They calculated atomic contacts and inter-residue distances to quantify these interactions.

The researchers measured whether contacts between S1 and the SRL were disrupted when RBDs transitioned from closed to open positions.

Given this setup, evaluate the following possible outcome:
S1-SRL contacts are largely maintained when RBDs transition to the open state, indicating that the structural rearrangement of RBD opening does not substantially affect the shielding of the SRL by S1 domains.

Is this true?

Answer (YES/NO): NO